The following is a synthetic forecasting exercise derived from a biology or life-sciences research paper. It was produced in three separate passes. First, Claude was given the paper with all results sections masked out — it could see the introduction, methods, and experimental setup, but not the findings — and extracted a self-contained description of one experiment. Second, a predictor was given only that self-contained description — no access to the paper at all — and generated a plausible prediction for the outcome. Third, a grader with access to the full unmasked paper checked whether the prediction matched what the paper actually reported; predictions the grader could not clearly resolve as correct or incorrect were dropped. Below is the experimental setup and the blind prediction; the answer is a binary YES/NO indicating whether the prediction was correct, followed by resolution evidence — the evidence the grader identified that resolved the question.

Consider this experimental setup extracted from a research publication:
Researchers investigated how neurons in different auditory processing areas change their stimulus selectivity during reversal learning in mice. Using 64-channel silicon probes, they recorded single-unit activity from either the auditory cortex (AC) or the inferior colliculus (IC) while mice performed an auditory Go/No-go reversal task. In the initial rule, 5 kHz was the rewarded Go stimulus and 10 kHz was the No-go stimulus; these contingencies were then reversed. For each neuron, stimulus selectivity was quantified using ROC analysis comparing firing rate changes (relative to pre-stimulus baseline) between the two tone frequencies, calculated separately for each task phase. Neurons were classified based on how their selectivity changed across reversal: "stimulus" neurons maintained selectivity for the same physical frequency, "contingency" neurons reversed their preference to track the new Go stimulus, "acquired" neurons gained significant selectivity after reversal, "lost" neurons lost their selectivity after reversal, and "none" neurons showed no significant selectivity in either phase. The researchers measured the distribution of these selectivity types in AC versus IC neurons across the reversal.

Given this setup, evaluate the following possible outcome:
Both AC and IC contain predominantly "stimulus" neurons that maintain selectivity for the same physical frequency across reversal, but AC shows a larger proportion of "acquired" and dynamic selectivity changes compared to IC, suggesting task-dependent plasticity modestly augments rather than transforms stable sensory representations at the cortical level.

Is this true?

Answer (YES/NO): NO